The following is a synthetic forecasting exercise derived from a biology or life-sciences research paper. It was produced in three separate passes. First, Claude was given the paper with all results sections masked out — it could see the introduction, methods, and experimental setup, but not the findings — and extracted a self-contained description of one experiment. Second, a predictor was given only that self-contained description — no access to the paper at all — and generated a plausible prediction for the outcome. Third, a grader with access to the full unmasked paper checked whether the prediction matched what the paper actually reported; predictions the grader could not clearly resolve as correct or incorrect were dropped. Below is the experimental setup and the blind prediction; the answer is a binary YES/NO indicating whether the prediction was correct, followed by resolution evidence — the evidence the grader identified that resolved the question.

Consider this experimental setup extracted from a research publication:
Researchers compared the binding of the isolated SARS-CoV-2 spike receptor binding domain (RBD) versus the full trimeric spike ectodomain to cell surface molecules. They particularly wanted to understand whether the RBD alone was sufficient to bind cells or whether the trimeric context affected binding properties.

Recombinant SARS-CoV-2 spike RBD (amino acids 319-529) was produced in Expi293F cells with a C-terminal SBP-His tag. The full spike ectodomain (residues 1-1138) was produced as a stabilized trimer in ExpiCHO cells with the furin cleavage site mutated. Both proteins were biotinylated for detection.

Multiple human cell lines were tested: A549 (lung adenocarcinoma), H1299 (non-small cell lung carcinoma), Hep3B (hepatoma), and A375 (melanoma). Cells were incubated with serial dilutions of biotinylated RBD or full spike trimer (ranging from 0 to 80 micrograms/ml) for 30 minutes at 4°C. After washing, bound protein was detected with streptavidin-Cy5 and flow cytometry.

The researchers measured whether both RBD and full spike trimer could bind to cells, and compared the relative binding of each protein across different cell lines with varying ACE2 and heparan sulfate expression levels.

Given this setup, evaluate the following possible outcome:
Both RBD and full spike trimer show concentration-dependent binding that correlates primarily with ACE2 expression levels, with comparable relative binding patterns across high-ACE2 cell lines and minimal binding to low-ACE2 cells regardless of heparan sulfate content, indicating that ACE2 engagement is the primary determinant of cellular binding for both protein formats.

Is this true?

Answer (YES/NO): NO